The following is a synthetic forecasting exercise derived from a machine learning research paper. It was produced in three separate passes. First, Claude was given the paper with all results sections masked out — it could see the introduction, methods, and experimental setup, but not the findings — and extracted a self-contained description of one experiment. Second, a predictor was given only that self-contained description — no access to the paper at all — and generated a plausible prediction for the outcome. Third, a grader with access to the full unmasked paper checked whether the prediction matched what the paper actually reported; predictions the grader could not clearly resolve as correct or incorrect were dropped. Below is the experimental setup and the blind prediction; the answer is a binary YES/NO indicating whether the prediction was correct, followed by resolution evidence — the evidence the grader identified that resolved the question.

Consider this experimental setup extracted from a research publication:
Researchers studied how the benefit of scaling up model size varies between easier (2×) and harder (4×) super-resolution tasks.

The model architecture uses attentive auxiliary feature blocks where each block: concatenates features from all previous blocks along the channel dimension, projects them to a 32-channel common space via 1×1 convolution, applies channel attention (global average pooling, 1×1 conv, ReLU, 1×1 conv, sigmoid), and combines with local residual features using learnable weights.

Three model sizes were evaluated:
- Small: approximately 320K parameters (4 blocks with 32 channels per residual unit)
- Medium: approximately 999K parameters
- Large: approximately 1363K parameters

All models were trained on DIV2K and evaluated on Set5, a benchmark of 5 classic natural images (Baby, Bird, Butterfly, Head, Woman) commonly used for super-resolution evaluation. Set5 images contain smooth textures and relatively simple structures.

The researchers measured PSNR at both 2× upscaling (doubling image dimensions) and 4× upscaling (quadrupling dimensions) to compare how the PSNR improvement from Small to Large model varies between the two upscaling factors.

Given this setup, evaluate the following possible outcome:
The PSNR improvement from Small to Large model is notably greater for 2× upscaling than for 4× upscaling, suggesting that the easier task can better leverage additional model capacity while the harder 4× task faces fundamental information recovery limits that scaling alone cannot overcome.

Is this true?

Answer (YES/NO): NO